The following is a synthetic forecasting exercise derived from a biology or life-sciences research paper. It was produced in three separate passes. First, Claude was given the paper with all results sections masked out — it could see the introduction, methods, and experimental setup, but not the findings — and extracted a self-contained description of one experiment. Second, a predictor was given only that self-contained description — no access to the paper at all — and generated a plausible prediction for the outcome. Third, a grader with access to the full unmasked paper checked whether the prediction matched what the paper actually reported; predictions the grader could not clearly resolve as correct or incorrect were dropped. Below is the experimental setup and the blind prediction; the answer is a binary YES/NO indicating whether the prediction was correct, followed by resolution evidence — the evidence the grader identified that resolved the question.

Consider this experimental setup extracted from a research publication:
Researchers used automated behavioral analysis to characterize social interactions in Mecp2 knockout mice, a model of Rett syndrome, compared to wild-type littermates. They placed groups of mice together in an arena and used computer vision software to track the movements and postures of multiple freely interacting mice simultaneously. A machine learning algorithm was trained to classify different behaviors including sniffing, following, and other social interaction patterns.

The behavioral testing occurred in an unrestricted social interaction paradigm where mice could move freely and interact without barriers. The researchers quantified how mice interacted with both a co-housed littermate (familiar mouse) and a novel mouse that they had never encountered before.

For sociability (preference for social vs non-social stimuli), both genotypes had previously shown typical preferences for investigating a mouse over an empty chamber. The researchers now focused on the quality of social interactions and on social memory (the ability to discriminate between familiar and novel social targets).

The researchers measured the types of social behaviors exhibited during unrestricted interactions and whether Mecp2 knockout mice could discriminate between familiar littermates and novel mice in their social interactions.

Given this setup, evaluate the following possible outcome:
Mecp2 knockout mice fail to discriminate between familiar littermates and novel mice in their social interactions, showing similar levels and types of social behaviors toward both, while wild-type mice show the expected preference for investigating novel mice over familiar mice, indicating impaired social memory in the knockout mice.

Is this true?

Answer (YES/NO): YES